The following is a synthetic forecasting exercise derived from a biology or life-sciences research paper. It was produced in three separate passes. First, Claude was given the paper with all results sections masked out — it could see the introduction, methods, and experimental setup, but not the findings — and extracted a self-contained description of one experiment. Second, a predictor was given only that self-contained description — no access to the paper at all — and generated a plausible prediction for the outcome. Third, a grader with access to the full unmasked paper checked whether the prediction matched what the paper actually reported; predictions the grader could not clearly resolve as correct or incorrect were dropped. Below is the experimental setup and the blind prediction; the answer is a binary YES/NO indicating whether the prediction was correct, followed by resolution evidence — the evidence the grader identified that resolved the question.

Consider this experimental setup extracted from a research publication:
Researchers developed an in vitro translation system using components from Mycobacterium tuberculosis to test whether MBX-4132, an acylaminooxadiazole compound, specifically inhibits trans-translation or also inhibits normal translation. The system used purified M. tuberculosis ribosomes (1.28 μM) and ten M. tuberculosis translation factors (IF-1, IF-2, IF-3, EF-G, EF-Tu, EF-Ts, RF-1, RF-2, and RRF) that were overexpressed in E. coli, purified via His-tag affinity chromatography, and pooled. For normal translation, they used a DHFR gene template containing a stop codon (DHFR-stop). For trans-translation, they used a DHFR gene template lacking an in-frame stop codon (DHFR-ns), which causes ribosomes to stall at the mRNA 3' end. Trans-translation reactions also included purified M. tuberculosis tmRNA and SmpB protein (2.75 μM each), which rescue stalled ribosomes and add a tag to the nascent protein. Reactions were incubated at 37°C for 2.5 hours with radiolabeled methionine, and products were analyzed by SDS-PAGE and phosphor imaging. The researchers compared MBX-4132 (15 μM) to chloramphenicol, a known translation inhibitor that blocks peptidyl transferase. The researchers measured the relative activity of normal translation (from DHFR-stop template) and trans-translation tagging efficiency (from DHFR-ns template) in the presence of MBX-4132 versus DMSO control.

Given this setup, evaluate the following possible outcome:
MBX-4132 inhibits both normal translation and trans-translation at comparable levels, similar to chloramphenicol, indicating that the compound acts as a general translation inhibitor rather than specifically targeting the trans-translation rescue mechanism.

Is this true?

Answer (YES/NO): NO